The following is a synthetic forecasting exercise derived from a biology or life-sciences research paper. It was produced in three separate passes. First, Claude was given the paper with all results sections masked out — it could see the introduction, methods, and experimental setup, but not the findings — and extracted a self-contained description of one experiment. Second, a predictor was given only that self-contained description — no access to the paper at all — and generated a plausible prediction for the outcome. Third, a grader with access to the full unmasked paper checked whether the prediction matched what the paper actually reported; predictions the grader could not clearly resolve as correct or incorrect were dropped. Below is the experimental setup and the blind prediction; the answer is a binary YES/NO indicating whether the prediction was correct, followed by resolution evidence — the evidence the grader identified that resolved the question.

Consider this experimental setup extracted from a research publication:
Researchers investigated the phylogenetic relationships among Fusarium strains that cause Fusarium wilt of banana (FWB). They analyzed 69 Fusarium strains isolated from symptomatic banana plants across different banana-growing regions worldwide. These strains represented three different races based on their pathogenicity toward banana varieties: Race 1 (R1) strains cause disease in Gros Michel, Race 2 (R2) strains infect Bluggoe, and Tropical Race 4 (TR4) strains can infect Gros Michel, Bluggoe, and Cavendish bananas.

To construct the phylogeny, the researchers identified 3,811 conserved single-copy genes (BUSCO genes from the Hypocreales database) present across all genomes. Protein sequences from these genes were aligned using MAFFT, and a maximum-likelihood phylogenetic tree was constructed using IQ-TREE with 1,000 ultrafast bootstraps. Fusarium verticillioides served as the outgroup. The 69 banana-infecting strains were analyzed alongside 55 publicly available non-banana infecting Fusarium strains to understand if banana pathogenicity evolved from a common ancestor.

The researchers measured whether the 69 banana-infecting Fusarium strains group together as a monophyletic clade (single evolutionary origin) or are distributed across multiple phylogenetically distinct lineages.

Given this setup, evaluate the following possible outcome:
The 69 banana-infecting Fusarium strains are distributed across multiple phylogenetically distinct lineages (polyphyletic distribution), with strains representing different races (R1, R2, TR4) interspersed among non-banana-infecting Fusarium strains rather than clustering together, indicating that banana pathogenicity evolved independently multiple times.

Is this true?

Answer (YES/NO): YES